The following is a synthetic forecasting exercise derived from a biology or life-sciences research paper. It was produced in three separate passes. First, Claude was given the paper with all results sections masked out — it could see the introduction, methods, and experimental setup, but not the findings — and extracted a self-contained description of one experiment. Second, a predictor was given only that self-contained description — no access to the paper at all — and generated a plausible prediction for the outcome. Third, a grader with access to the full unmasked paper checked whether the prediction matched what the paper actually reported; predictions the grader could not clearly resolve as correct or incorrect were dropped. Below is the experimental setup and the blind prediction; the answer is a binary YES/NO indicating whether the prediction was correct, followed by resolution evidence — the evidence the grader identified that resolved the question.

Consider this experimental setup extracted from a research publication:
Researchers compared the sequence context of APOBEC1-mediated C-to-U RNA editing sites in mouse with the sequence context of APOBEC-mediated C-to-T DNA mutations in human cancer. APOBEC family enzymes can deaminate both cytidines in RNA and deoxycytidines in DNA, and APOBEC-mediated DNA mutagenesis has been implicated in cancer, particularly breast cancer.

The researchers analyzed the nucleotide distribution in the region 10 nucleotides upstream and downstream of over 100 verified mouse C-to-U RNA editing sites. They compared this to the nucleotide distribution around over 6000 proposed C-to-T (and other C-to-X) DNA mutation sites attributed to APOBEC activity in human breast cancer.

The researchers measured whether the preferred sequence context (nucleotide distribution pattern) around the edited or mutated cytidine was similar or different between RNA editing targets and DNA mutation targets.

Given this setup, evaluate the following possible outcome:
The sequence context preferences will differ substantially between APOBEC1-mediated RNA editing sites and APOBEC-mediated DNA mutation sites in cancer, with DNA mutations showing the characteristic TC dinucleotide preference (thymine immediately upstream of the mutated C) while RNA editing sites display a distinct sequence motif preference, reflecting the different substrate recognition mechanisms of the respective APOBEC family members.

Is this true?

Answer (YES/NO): NO